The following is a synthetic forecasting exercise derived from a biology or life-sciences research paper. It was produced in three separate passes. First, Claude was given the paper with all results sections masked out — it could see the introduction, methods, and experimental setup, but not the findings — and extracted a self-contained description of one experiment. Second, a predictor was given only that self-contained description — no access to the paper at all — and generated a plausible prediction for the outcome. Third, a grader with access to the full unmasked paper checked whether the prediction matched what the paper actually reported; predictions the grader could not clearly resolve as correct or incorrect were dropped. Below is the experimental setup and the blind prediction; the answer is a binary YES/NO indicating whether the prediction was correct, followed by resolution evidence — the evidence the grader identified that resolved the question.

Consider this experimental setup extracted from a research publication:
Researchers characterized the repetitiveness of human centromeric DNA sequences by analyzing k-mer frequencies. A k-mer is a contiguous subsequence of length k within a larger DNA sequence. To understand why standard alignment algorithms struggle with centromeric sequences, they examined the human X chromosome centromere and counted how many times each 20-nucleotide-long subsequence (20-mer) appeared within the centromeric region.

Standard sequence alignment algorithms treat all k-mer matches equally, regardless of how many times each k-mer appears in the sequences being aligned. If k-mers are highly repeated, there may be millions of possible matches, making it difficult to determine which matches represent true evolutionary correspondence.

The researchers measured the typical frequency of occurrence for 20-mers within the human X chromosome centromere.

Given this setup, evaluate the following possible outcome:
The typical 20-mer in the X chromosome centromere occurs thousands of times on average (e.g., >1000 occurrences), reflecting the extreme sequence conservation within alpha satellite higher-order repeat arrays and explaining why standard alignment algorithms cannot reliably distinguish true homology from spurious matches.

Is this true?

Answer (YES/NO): YES